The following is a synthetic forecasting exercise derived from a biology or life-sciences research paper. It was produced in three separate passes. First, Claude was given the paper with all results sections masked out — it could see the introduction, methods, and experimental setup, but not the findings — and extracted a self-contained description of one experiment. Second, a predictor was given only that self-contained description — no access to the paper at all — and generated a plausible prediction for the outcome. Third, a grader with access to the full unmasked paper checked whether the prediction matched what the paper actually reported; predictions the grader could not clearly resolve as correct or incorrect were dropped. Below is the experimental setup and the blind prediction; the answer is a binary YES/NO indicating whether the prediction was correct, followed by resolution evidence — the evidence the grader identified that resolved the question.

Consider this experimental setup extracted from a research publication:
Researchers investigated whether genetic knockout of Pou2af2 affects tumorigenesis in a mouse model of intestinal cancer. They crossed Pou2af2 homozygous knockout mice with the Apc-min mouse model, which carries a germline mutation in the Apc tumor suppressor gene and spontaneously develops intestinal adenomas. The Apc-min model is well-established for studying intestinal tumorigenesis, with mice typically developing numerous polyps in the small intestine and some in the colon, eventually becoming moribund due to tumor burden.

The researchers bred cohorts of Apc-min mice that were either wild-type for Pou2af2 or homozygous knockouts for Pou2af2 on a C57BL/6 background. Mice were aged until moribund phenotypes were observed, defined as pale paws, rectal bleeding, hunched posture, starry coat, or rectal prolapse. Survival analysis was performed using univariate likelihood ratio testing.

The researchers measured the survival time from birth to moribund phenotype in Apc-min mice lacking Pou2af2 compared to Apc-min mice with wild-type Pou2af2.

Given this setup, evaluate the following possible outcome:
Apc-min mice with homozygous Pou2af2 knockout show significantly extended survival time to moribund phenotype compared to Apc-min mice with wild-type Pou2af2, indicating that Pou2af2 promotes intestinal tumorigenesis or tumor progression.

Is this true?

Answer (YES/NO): NO